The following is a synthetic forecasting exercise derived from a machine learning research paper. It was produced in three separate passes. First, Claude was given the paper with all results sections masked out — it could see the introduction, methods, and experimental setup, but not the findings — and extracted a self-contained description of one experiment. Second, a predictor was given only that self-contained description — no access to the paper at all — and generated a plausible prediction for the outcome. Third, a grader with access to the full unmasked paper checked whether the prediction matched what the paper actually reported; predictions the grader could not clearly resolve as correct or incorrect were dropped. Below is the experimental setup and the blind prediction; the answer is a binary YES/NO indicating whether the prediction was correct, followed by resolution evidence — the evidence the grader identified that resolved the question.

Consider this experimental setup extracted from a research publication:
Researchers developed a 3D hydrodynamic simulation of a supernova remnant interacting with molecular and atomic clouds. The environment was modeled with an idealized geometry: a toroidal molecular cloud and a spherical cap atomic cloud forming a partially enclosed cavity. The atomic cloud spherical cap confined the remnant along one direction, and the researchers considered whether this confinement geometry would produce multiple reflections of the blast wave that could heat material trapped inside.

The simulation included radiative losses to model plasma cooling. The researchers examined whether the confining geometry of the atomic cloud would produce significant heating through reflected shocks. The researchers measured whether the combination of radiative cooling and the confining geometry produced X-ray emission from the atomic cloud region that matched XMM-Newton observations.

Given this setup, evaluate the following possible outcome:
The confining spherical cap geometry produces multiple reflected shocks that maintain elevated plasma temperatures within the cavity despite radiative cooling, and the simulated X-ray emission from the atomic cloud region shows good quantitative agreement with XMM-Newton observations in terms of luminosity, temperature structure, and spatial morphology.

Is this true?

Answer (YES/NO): NO